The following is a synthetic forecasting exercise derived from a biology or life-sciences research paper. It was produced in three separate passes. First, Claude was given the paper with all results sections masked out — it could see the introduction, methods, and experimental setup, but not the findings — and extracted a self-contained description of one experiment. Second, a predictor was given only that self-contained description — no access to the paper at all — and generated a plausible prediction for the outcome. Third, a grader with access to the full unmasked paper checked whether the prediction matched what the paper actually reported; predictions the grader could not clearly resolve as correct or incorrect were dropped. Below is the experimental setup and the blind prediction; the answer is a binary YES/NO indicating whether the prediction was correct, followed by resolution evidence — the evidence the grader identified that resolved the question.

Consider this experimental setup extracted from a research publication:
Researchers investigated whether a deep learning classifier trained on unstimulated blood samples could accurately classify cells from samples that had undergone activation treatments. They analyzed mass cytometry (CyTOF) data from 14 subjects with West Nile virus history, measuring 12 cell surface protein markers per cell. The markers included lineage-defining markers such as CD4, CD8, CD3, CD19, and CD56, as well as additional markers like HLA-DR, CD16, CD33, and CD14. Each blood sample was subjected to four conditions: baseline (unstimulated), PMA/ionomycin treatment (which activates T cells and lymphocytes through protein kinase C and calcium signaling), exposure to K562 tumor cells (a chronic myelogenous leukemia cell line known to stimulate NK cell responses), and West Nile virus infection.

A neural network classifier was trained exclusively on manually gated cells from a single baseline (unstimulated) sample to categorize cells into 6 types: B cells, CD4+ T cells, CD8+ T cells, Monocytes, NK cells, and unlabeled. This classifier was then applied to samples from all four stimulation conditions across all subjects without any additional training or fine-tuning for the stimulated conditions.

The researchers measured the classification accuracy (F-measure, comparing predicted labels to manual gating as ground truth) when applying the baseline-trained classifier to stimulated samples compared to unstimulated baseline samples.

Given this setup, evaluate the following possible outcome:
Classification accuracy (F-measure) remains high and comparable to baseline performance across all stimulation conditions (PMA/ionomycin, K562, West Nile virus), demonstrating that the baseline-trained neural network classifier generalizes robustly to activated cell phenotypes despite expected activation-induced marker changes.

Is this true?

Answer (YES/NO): YES